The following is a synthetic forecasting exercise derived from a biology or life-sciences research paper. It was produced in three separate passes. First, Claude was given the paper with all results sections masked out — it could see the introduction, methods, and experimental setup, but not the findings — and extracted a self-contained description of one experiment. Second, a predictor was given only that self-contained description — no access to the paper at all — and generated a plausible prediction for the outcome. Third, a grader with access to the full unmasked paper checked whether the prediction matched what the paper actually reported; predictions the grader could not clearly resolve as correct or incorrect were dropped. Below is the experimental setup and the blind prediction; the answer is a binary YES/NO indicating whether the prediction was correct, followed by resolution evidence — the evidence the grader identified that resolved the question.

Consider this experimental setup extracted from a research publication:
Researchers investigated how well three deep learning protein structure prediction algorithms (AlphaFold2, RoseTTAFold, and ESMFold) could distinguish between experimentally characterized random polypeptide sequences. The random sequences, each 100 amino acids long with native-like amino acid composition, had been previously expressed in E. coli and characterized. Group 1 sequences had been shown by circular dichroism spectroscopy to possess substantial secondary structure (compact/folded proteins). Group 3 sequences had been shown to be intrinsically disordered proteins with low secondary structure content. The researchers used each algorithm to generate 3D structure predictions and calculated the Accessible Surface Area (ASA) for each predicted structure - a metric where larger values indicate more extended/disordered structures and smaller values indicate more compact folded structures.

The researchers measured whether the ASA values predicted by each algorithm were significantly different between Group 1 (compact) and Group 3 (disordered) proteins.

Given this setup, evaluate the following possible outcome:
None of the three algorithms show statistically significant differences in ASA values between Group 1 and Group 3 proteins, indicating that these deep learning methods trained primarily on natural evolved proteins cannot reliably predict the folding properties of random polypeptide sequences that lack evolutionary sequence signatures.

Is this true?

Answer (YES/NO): NO